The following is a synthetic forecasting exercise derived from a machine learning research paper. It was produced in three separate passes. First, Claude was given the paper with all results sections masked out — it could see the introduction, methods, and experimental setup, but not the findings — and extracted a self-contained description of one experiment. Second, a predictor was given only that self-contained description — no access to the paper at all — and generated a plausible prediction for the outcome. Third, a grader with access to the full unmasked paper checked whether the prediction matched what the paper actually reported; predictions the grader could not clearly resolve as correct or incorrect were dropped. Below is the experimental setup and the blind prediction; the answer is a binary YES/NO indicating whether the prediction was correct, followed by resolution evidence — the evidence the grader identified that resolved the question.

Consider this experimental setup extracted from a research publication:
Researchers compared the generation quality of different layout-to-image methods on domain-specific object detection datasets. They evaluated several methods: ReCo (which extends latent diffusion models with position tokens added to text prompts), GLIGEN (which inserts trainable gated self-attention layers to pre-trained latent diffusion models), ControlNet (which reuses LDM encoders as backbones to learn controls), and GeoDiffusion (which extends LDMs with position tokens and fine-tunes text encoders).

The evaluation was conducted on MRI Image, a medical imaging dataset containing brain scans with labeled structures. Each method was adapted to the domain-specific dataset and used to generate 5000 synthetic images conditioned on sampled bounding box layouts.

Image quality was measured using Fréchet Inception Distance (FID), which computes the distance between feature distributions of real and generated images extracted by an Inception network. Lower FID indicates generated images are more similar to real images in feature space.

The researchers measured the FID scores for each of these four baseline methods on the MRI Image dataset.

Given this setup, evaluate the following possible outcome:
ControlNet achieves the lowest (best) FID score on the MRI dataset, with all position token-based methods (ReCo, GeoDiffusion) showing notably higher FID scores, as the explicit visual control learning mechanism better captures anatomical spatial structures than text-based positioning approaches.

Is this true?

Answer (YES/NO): NO